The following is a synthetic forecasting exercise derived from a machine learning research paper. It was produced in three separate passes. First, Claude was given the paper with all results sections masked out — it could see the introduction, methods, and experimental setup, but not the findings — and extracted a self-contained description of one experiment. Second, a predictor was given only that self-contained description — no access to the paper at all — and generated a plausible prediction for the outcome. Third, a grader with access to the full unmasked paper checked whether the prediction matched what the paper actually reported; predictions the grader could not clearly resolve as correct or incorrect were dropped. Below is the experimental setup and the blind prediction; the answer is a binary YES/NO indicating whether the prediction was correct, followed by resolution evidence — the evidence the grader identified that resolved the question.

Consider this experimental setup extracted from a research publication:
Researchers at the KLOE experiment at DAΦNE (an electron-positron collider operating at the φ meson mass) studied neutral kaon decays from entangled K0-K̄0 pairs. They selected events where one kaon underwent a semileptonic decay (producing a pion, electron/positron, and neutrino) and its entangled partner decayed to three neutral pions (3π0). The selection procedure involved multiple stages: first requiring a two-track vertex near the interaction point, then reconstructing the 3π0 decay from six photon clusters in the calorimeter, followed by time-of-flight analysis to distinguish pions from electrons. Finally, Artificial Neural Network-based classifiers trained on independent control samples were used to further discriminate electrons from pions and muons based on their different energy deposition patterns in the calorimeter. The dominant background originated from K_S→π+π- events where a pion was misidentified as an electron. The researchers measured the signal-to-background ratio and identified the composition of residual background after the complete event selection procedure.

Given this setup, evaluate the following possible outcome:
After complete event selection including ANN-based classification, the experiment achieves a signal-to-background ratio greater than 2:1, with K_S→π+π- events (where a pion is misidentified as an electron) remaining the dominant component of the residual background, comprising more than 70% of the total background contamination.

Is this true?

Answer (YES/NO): NO